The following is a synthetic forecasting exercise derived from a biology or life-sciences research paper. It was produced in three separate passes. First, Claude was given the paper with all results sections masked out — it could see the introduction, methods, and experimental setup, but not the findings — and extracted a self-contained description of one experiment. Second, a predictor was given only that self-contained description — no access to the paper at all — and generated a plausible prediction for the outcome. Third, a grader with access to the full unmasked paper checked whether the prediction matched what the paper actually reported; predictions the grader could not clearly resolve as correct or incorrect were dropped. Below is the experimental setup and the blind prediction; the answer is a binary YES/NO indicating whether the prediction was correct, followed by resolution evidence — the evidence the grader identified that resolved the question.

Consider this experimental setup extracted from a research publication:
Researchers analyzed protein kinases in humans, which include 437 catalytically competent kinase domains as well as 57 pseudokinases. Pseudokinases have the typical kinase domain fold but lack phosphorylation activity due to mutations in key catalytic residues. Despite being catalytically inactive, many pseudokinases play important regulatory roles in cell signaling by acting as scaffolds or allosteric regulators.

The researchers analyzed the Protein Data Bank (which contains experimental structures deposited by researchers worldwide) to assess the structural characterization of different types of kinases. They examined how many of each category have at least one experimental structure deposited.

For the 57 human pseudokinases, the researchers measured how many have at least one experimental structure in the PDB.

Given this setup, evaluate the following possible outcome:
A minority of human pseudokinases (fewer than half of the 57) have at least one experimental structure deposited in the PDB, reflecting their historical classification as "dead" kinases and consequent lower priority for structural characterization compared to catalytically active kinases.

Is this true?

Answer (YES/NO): YES